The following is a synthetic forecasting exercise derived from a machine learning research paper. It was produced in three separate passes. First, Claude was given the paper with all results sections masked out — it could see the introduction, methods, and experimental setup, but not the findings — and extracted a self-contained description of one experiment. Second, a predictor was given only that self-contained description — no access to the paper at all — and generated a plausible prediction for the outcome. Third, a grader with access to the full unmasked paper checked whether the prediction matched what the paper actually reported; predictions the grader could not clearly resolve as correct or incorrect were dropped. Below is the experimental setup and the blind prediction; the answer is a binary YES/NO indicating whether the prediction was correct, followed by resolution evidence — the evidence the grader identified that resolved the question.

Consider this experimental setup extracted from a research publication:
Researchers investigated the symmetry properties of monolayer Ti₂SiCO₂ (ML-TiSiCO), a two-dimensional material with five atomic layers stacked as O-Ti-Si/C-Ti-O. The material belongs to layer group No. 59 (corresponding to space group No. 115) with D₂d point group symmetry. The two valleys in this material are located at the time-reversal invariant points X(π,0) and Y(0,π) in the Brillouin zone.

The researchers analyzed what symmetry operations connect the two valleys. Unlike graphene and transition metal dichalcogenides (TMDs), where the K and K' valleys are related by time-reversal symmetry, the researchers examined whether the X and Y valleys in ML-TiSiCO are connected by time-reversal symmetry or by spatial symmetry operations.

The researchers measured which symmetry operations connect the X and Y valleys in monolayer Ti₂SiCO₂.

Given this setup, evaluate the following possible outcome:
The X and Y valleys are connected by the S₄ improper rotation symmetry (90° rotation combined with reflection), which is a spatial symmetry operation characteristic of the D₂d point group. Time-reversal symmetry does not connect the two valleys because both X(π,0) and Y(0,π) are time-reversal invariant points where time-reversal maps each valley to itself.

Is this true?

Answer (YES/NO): YES